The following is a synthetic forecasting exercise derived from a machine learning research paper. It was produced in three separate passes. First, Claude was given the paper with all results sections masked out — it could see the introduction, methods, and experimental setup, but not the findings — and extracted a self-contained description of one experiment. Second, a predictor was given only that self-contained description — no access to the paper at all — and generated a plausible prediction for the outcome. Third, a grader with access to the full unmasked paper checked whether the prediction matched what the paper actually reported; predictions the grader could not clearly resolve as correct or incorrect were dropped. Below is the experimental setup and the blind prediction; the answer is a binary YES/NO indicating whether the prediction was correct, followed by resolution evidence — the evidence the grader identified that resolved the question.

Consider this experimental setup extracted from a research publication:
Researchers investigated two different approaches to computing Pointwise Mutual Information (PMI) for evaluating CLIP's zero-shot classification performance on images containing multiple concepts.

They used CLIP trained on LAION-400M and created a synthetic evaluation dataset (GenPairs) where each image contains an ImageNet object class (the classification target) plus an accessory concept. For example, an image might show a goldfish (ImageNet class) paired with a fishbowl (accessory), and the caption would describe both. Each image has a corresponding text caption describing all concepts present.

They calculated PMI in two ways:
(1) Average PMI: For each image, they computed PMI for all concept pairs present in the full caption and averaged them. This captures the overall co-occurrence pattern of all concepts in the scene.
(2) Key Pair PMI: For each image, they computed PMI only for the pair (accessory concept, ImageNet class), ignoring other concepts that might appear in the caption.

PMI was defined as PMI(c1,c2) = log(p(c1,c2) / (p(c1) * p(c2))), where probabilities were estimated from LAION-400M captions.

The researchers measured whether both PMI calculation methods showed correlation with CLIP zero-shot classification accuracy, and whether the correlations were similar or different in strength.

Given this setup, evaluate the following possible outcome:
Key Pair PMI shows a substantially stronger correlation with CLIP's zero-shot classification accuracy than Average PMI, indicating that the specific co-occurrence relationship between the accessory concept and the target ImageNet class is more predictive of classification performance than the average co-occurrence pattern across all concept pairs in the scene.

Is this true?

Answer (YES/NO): NO